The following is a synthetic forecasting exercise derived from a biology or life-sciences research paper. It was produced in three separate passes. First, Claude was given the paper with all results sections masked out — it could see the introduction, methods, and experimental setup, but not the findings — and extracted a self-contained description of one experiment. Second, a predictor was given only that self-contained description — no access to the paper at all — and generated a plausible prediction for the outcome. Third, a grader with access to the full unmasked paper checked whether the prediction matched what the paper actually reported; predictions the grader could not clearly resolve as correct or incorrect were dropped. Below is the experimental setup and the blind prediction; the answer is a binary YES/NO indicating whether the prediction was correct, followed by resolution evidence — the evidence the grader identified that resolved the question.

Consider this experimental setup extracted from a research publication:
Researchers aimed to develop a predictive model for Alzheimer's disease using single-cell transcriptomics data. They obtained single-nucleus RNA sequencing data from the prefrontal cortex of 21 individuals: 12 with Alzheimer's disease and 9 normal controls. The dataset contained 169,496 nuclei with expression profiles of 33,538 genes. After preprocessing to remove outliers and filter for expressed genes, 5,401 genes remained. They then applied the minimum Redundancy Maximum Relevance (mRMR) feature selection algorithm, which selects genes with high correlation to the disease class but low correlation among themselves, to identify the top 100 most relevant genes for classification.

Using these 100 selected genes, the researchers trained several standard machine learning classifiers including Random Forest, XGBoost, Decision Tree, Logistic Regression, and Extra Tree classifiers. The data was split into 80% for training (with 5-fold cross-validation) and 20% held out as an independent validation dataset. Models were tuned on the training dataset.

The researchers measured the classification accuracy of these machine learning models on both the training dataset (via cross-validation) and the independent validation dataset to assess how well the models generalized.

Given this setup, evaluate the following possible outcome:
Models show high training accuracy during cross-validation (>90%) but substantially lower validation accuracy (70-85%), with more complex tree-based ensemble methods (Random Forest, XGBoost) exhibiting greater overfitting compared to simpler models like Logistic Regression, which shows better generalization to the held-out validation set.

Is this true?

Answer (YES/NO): NO